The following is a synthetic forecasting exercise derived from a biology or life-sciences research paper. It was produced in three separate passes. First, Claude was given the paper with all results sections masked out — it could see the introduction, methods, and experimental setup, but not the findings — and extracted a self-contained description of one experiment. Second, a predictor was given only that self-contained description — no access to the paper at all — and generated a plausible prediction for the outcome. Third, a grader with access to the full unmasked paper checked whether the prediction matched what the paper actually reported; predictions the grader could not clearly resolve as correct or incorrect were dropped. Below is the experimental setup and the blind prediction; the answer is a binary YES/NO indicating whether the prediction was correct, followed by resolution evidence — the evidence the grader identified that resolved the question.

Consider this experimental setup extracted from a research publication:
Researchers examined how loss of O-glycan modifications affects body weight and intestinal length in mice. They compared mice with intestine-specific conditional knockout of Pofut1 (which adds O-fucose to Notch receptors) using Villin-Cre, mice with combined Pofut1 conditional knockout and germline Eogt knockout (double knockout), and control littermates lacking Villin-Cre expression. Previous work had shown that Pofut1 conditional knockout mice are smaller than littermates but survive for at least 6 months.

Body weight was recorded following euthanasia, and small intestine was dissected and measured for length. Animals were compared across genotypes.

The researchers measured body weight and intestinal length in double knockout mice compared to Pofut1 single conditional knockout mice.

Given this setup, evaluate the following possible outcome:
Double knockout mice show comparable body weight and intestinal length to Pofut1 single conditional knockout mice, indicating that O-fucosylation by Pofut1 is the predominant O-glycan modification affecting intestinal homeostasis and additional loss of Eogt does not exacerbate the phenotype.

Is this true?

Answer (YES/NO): NO